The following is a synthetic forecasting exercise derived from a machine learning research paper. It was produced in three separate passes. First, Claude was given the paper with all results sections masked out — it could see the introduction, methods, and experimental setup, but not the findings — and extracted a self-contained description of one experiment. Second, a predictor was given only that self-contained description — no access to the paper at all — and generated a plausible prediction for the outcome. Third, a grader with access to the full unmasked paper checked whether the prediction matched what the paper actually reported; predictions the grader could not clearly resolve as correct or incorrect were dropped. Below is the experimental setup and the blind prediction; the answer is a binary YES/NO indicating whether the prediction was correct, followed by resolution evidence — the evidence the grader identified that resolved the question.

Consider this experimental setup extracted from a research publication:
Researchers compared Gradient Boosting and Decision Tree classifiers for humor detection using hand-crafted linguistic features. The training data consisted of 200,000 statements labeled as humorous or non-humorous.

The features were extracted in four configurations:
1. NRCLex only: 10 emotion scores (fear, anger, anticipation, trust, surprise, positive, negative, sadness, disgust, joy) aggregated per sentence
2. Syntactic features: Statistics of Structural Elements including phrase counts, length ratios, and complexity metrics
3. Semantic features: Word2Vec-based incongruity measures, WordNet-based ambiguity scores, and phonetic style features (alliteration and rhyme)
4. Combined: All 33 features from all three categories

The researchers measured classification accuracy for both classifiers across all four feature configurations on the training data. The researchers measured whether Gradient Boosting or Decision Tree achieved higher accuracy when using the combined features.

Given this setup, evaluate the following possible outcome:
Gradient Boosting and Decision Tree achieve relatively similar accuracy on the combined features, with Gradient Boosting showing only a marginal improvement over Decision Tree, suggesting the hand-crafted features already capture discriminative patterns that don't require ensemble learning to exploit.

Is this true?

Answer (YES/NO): NO